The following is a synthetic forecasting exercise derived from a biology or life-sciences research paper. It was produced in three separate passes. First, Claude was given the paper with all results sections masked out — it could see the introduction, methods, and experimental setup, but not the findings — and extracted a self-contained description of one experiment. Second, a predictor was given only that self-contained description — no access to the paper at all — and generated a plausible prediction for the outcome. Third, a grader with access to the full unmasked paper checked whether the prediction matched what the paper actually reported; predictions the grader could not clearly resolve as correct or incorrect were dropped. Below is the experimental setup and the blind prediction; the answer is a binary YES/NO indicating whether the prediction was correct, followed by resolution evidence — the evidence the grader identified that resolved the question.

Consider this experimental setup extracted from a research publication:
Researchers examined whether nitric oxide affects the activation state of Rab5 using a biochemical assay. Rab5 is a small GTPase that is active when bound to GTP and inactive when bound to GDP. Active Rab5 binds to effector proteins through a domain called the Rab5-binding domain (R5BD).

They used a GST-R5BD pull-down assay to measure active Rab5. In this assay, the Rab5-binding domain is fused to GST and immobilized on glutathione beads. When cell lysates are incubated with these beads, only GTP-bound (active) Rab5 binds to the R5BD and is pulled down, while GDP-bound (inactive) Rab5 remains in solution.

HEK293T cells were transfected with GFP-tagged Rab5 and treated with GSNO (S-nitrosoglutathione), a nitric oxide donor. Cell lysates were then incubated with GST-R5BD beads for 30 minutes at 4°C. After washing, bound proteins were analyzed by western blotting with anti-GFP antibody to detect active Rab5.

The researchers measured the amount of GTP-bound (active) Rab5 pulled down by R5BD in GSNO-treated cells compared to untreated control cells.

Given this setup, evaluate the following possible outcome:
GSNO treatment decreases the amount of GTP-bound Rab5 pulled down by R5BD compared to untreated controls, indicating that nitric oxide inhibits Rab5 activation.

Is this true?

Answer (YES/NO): NO